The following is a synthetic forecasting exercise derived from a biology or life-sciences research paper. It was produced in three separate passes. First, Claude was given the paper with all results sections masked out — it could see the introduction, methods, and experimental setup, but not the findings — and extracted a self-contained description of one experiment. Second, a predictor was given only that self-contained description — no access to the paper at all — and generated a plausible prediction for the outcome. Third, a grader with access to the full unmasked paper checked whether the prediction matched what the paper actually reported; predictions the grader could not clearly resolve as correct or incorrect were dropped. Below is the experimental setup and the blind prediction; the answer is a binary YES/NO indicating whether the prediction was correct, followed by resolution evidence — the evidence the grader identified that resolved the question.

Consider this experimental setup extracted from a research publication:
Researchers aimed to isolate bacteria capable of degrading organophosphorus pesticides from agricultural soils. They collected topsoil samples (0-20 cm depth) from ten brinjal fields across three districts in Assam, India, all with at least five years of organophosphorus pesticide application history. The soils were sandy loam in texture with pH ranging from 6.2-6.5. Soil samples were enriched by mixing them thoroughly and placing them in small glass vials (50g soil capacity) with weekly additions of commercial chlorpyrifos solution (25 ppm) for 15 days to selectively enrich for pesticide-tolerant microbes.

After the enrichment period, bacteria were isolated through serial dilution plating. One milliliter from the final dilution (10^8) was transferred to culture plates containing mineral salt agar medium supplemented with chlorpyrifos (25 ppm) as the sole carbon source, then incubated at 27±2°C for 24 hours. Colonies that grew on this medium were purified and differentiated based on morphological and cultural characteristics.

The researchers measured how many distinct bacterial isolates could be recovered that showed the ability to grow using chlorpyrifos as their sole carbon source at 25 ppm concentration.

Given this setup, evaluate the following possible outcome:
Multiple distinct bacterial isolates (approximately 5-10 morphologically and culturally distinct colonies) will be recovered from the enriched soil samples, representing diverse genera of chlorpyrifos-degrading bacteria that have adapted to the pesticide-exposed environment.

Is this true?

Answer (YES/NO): YES